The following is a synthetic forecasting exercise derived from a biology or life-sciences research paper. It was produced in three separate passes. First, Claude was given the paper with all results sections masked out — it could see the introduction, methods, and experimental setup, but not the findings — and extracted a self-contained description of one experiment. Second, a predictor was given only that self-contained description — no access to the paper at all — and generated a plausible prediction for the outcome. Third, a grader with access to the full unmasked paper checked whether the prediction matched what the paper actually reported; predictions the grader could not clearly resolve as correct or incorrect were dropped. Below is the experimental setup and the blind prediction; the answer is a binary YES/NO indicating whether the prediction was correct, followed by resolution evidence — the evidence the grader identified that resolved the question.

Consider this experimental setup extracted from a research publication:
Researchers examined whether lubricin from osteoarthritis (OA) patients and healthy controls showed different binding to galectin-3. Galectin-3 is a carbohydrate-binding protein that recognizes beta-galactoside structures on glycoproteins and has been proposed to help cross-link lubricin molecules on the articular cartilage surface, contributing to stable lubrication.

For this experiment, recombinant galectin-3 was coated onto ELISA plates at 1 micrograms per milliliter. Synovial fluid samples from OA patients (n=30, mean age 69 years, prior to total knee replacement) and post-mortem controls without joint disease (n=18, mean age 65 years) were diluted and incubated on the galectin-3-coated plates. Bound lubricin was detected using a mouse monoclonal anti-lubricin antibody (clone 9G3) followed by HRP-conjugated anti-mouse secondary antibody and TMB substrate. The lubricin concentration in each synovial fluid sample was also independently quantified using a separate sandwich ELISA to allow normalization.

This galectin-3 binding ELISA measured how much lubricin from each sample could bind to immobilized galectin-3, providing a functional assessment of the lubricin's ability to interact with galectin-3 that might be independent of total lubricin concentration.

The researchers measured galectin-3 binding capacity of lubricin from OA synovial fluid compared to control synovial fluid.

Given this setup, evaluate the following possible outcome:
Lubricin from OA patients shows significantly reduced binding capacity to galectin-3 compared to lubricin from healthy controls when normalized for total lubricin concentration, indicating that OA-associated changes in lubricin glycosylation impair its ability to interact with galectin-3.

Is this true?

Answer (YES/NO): YES